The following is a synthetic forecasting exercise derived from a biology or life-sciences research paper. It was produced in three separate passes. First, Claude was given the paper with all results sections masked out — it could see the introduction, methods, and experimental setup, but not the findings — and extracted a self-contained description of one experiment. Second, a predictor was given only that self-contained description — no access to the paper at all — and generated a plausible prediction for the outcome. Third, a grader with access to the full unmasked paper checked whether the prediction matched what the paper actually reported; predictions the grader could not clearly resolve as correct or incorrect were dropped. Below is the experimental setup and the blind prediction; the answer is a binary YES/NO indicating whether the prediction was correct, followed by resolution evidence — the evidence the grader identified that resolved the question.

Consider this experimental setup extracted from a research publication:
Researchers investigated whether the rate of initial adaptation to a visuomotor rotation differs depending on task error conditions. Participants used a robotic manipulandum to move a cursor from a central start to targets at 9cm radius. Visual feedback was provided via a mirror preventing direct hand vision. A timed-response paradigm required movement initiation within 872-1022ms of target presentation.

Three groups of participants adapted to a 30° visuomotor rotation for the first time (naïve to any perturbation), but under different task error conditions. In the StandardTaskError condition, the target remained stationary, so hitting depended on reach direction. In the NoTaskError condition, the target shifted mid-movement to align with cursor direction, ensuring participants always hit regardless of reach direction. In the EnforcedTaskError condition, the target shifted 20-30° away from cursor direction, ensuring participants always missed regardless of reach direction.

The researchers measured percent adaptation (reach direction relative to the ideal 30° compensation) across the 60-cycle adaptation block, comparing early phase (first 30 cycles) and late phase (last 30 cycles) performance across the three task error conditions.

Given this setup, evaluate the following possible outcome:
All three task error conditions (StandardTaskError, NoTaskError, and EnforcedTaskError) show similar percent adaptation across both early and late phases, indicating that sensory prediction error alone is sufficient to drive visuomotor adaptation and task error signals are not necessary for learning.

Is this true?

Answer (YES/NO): NO